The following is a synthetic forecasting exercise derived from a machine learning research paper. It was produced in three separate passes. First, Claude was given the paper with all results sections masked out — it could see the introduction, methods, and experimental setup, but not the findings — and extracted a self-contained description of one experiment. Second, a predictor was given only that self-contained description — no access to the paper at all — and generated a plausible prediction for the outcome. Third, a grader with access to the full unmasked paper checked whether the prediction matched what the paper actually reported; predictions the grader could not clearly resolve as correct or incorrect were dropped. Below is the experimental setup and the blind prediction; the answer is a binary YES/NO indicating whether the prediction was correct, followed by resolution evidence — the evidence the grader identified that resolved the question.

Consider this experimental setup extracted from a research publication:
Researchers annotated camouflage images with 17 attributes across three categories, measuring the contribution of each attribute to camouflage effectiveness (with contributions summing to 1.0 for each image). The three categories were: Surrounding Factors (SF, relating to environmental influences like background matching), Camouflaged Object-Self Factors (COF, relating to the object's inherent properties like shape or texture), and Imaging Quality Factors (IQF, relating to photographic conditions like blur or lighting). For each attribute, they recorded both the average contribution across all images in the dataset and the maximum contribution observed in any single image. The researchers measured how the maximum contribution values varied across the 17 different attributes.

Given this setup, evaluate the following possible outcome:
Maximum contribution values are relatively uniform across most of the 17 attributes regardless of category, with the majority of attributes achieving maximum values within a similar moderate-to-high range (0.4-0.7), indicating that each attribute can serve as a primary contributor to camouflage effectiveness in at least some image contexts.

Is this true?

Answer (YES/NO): NO